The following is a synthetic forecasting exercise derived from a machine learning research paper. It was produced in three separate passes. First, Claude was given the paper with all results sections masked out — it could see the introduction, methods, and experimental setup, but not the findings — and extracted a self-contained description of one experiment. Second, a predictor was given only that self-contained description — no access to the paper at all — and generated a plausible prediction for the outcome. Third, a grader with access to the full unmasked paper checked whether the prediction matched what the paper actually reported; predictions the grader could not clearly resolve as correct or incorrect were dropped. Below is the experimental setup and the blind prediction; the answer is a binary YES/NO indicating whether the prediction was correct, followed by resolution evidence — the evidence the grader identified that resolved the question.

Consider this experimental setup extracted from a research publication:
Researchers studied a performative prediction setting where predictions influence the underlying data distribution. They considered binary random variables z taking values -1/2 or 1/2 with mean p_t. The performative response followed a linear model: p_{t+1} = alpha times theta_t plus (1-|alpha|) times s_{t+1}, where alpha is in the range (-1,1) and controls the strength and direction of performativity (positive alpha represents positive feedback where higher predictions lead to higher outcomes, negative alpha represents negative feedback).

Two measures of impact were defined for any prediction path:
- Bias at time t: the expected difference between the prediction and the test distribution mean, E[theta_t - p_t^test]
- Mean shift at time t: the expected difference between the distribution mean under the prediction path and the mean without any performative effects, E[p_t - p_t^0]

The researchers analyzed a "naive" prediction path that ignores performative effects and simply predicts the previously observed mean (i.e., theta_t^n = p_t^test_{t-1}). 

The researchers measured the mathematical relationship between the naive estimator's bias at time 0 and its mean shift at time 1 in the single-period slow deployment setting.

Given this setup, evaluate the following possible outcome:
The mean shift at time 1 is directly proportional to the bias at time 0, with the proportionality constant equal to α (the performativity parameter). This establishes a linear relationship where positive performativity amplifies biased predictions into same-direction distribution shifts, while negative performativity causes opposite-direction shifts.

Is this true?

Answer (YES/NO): NO